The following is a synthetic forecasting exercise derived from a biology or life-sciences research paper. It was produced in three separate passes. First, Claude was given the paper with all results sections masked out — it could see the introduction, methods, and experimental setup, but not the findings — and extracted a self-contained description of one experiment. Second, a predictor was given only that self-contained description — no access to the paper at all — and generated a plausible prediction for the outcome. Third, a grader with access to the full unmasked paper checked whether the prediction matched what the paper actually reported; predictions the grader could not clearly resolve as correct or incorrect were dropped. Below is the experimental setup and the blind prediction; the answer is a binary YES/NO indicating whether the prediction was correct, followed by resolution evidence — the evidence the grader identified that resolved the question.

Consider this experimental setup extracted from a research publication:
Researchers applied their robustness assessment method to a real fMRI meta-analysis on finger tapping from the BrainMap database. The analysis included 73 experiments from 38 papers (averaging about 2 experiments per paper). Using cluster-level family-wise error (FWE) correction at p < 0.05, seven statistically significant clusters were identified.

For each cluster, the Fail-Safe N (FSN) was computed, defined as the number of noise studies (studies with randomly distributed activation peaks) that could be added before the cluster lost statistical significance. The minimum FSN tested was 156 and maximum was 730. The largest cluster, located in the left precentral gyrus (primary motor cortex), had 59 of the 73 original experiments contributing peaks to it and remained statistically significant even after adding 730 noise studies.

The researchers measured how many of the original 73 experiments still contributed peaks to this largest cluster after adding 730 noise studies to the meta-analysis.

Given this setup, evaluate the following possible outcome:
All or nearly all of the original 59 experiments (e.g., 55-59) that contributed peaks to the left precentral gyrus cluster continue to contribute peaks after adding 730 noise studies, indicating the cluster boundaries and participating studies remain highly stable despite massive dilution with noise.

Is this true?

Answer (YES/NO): NO